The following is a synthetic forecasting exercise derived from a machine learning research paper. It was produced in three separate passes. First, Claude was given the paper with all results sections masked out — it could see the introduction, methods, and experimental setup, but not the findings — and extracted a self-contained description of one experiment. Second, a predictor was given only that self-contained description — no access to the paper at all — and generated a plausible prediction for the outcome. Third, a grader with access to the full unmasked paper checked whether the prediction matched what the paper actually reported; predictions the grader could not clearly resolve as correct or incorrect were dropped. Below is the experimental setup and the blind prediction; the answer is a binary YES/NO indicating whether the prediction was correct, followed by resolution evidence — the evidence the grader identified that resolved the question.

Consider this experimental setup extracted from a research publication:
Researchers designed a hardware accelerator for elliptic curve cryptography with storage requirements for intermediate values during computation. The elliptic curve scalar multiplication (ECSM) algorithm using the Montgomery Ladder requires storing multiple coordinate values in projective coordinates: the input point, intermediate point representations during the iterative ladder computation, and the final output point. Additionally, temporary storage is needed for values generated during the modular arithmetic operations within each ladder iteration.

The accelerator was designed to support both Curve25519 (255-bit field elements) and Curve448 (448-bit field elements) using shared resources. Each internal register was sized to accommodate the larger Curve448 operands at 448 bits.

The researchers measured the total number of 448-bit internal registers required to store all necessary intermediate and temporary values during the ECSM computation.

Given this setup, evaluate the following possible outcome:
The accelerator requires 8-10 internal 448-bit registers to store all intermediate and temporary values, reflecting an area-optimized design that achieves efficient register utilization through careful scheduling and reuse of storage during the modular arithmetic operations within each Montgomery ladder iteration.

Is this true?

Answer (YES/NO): NO